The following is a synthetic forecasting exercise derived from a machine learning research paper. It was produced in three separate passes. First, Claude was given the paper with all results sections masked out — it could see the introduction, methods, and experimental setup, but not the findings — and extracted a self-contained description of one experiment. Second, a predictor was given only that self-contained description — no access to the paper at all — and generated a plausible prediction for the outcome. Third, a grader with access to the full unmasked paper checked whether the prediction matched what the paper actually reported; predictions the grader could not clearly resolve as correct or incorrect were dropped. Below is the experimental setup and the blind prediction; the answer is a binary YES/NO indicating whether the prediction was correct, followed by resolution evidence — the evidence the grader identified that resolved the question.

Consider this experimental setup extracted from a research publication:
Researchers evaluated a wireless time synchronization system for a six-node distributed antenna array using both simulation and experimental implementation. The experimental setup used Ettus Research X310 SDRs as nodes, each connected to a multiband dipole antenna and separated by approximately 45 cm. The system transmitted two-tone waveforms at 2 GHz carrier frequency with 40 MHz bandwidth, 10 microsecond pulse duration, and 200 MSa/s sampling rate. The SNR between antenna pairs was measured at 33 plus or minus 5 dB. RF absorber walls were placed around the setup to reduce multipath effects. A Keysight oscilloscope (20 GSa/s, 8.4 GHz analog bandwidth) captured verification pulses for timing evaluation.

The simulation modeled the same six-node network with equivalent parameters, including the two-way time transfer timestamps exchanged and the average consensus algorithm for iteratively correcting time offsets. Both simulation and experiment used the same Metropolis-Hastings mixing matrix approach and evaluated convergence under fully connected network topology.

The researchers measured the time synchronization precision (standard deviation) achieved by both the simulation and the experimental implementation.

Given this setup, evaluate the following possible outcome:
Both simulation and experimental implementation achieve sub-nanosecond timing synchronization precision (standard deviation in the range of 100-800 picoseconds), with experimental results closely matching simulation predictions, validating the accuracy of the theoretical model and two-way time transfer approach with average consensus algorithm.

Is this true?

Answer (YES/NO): NO